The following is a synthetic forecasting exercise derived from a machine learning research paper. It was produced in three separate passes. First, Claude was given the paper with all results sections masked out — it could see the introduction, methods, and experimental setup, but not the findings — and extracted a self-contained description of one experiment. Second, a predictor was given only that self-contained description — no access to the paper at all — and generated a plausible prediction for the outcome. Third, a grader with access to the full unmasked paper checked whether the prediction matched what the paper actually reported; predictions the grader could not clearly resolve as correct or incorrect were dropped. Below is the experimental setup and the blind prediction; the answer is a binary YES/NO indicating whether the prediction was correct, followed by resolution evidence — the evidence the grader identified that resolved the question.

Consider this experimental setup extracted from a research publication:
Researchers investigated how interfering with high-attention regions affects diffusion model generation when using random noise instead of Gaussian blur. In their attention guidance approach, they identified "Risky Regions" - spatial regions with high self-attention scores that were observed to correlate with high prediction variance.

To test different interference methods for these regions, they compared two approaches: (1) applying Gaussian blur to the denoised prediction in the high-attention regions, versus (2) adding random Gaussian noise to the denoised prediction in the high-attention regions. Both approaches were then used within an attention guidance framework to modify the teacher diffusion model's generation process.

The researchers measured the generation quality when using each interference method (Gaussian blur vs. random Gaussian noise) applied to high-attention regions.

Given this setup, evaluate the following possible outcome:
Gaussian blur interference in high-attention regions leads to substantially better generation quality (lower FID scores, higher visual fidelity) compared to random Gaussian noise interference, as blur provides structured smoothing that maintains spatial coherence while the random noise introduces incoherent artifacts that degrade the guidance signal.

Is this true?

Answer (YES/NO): YES